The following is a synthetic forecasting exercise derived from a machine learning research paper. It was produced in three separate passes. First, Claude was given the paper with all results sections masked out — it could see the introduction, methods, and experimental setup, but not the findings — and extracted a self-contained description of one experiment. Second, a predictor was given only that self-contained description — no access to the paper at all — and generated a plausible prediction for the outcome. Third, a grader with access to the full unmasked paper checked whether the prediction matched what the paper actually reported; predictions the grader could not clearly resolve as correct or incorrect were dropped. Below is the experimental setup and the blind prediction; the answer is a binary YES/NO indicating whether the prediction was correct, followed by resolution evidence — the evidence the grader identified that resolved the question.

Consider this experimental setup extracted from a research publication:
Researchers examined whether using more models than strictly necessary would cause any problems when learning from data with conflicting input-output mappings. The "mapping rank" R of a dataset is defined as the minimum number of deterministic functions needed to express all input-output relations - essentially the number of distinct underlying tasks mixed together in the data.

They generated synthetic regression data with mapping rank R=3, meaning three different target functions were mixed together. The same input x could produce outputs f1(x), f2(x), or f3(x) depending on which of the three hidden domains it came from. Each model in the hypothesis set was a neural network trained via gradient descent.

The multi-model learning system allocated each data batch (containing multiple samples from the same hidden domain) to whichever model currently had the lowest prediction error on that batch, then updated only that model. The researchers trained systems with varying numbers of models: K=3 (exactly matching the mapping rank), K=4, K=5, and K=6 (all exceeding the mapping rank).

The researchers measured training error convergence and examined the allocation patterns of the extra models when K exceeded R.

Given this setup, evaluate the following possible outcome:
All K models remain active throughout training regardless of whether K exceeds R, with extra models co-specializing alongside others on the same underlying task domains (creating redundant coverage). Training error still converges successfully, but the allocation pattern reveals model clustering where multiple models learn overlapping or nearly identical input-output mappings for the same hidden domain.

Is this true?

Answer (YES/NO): NO